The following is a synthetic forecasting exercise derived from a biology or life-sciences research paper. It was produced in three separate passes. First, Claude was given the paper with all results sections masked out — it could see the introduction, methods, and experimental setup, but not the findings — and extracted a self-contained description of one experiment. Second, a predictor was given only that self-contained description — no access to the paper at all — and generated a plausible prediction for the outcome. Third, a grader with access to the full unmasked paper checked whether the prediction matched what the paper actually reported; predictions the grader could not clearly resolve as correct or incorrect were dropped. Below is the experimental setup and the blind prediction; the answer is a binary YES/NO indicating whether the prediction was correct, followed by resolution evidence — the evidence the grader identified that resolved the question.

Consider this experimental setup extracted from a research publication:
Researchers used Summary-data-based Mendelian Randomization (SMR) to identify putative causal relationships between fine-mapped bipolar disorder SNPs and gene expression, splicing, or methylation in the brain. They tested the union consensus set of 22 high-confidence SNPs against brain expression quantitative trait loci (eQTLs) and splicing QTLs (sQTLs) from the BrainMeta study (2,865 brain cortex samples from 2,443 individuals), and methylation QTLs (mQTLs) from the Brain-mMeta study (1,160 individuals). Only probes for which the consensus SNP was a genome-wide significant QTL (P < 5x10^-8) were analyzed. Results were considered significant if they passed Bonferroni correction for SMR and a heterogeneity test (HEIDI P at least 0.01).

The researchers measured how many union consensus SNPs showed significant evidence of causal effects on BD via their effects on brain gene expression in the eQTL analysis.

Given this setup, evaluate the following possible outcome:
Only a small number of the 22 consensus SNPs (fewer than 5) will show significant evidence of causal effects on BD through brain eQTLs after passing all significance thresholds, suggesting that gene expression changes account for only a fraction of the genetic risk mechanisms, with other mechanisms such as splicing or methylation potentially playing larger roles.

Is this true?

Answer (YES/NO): NO